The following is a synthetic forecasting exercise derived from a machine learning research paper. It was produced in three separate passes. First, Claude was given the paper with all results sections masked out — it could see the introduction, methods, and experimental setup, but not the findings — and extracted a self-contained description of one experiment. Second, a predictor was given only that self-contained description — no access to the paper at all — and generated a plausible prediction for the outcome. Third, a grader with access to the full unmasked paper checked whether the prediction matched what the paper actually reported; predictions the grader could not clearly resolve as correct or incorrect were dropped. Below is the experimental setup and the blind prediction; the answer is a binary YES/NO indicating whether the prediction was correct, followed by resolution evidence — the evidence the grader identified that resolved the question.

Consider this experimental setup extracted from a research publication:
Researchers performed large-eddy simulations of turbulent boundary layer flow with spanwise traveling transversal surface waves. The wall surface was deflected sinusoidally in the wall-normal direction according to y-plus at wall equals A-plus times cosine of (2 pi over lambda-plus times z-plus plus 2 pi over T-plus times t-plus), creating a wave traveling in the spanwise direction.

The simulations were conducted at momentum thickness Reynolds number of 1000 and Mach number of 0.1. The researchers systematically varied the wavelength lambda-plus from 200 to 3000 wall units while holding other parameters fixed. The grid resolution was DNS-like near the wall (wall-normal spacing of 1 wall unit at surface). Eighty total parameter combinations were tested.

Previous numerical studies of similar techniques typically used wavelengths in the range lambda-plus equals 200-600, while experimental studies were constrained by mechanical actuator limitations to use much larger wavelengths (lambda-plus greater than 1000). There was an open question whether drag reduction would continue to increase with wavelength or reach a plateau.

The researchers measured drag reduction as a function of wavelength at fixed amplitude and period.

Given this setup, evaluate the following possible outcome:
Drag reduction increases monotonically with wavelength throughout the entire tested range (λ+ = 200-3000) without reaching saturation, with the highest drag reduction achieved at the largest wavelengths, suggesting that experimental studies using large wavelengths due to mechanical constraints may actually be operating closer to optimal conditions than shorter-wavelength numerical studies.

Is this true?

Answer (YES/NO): YES